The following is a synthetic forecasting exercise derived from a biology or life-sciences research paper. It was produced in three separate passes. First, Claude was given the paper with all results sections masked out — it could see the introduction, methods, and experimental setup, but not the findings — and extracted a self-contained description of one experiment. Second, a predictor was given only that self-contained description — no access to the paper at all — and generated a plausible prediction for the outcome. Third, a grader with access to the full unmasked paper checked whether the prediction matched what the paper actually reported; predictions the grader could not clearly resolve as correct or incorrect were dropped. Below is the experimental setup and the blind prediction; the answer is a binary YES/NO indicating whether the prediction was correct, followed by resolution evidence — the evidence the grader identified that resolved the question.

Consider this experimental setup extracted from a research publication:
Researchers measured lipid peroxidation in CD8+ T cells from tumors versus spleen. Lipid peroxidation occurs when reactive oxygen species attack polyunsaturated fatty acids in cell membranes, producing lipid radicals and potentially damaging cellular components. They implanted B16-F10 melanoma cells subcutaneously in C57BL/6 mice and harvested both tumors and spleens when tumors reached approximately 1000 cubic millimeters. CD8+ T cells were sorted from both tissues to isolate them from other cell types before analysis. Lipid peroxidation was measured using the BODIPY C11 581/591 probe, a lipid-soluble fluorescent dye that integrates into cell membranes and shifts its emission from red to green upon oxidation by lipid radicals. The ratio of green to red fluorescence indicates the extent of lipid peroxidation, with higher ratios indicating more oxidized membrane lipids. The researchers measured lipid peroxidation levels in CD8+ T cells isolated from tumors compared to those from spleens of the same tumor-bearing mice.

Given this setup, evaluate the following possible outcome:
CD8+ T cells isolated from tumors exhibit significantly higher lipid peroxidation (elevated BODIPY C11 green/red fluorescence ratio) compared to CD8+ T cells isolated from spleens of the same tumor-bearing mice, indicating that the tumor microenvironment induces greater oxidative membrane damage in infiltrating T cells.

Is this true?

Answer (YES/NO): YES